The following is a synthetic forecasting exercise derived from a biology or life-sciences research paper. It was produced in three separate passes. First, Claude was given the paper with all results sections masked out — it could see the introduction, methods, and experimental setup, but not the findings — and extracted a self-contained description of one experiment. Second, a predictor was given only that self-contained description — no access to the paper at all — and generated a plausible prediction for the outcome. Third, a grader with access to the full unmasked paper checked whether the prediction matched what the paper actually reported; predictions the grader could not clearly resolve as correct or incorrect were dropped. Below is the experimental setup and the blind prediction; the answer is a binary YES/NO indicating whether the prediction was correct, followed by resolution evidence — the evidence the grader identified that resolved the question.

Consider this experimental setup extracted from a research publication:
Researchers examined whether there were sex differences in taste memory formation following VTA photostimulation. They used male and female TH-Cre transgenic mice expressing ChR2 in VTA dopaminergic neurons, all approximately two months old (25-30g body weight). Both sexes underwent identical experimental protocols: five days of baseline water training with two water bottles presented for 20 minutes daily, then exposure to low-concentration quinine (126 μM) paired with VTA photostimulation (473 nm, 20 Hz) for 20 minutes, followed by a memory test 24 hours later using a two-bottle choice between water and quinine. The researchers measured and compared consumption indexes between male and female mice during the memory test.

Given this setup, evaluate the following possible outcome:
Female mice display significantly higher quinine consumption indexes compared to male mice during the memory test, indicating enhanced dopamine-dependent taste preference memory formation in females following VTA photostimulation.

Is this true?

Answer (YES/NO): NO